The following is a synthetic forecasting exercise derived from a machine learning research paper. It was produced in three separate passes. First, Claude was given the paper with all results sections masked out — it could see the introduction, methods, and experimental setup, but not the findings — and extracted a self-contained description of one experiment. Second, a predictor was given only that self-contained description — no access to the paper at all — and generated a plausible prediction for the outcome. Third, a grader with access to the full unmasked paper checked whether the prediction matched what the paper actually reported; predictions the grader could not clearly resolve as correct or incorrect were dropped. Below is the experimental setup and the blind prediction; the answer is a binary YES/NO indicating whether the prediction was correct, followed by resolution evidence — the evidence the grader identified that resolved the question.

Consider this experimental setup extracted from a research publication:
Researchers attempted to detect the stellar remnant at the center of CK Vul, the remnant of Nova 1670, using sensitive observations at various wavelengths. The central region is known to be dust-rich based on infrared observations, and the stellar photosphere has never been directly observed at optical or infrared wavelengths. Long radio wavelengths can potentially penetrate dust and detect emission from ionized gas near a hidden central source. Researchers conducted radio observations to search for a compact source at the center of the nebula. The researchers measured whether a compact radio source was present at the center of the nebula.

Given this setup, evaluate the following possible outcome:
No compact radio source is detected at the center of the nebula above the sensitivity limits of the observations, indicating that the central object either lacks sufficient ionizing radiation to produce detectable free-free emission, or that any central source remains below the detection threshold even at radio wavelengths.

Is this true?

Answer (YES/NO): NO